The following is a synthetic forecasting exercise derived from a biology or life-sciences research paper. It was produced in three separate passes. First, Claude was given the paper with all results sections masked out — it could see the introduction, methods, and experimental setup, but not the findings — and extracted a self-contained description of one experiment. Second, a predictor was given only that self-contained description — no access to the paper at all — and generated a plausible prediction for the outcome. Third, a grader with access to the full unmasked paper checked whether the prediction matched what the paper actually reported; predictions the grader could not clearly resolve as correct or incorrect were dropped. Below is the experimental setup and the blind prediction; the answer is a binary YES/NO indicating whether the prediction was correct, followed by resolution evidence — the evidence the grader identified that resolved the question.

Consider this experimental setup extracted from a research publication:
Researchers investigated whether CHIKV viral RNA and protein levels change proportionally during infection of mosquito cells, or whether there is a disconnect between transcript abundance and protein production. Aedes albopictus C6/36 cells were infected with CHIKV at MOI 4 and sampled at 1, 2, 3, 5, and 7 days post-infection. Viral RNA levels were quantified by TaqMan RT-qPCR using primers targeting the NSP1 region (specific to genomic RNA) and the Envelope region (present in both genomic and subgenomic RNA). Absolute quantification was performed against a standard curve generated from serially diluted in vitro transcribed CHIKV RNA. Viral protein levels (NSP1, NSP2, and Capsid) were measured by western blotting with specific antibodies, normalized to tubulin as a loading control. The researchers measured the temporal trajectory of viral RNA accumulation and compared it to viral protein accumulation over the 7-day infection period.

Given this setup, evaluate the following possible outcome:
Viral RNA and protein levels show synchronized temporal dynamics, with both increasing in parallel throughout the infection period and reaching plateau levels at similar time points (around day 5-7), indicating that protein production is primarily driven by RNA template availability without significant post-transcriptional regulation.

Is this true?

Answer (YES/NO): NO